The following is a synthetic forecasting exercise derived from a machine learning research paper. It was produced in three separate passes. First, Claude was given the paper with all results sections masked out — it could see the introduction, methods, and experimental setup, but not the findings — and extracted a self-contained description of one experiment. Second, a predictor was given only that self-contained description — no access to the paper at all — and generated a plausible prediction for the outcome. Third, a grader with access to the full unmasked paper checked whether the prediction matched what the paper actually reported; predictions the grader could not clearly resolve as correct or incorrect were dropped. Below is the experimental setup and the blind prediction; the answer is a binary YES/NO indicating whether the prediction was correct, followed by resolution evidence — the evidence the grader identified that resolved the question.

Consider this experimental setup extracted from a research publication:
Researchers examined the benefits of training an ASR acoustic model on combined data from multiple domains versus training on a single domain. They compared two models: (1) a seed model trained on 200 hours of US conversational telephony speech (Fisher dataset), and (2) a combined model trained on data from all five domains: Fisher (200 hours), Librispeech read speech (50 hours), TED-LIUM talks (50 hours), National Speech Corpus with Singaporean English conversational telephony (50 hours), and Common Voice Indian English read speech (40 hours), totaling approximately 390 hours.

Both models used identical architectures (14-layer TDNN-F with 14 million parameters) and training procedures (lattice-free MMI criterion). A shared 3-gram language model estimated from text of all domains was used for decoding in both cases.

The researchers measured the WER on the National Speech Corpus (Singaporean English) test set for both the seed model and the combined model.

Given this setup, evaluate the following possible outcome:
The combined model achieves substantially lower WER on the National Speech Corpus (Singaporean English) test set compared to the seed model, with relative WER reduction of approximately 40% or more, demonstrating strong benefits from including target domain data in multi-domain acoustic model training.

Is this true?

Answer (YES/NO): YES